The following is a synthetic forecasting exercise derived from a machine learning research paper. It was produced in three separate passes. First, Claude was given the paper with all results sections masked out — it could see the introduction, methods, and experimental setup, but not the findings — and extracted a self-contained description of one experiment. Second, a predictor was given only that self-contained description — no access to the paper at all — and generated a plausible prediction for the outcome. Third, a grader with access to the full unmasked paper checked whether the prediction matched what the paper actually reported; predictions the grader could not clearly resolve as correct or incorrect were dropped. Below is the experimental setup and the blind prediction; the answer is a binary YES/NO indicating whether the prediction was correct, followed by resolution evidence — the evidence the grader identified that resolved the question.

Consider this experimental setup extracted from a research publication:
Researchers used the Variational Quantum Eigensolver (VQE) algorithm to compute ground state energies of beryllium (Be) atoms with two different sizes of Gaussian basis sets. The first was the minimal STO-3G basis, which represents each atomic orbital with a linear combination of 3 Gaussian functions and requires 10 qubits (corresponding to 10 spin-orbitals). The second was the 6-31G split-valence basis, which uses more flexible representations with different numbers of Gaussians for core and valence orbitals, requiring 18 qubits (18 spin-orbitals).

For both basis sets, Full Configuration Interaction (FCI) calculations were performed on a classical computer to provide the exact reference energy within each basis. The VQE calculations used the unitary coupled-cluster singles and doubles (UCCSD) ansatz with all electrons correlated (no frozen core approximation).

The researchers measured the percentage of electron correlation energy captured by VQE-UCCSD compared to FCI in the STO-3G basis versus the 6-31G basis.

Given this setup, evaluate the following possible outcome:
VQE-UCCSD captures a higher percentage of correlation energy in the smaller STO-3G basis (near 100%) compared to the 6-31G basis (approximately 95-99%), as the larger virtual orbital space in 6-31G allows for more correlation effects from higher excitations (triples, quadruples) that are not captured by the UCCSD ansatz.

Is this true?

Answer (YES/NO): NO